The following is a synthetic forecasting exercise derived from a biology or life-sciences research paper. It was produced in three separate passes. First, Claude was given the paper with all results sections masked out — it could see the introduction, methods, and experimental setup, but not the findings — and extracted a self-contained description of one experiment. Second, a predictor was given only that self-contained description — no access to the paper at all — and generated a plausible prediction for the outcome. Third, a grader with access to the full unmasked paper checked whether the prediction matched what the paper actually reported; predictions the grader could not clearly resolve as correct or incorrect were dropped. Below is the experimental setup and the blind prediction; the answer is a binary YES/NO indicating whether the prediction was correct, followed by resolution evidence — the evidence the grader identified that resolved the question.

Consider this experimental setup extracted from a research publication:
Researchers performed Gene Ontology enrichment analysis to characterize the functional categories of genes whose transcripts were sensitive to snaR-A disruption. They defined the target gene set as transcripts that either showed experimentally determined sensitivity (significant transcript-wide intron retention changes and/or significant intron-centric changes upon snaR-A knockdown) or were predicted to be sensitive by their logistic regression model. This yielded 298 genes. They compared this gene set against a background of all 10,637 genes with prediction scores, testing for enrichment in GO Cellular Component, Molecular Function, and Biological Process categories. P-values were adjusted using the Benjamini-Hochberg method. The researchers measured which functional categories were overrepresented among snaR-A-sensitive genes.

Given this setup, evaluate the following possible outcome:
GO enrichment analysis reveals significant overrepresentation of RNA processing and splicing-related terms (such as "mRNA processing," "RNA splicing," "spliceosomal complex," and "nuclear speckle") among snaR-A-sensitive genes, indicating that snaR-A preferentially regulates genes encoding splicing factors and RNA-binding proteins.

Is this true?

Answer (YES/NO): NO